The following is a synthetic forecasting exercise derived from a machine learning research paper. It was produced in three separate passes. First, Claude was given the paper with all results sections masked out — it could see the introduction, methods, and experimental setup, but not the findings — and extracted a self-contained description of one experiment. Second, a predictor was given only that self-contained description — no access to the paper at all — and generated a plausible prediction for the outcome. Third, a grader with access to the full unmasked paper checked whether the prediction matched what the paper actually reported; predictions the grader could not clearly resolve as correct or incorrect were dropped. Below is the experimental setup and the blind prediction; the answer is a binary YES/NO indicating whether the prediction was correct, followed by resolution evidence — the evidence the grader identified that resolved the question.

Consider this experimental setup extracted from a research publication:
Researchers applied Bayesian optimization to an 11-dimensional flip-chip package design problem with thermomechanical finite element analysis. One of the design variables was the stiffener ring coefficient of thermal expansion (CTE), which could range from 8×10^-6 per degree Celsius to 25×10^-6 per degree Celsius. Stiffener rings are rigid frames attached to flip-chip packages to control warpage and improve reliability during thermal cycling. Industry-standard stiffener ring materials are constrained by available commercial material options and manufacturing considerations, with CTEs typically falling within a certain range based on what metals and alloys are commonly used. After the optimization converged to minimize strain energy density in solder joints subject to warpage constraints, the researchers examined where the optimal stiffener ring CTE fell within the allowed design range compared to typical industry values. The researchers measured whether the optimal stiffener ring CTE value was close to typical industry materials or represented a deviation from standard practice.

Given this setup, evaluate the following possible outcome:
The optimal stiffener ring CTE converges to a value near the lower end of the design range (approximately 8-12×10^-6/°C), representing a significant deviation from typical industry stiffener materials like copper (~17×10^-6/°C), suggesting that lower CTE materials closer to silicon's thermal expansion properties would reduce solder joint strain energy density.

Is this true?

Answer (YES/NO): YES